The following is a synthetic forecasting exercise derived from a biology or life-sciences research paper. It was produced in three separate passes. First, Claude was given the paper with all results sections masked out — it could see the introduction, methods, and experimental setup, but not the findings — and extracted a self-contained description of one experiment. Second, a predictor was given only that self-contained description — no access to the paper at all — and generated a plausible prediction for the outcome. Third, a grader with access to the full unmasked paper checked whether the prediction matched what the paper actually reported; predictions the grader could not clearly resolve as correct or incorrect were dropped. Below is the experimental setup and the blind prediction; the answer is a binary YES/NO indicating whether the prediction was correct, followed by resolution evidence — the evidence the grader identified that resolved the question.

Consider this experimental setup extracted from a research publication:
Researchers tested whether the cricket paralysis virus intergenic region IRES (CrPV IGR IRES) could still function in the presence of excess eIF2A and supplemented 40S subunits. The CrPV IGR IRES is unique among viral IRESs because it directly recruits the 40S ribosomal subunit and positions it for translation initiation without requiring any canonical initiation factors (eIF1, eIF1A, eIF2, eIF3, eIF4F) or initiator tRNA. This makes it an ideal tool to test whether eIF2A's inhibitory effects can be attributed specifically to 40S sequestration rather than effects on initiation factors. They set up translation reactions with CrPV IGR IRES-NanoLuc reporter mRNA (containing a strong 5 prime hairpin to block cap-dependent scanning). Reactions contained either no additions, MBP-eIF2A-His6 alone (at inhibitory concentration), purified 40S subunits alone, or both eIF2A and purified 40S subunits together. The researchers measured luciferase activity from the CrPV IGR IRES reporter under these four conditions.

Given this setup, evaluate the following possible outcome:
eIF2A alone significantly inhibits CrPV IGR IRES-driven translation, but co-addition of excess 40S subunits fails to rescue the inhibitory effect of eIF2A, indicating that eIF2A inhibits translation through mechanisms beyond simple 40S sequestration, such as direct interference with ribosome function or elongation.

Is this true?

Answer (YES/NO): NO